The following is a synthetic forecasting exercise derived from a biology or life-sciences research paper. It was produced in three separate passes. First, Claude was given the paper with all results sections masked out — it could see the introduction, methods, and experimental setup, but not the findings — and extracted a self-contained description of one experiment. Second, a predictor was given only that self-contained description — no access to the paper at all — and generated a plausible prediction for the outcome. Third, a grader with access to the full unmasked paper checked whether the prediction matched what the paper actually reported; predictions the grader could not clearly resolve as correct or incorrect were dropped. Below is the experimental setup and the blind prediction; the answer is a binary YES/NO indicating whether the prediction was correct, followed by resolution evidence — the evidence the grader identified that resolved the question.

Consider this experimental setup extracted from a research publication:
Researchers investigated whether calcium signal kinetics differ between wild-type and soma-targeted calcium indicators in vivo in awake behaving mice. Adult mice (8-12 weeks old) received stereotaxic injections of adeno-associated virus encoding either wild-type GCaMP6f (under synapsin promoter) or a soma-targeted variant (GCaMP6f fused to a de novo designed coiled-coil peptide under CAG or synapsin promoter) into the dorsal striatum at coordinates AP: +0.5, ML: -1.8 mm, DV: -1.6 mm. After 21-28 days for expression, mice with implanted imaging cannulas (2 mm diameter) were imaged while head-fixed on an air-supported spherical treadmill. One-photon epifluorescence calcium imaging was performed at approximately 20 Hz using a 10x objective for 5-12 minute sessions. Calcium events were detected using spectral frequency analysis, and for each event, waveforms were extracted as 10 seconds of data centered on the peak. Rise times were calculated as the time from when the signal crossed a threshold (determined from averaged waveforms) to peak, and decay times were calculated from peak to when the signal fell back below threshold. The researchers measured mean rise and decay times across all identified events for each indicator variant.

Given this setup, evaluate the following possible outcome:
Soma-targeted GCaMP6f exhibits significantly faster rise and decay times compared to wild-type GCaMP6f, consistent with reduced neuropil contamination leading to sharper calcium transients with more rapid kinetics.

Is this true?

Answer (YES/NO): NO